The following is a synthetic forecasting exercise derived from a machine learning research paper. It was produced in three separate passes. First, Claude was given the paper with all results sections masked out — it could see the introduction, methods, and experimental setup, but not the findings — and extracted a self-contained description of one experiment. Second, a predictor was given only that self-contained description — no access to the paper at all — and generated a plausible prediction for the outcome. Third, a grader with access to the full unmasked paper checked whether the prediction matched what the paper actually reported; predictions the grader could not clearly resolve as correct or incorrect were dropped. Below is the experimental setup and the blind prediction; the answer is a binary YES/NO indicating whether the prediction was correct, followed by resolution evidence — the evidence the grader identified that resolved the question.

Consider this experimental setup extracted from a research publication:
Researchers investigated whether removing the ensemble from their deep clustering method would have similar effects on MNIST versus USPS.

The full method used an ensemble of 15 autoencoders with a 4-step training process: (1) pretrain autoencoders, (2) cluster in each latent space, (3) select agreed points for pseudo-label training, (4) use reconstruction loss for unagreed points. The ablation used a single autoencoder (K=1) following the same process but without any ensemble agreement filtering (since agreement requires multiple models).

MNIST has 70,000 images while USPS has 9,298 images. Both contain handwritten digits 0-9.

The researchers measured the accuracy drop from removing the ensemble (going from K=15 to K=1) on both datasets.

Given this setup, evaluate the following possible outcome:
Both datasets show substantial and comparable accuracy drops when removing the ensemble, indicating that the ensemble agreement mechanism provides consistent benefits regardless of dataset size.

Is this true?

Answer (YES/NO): NO